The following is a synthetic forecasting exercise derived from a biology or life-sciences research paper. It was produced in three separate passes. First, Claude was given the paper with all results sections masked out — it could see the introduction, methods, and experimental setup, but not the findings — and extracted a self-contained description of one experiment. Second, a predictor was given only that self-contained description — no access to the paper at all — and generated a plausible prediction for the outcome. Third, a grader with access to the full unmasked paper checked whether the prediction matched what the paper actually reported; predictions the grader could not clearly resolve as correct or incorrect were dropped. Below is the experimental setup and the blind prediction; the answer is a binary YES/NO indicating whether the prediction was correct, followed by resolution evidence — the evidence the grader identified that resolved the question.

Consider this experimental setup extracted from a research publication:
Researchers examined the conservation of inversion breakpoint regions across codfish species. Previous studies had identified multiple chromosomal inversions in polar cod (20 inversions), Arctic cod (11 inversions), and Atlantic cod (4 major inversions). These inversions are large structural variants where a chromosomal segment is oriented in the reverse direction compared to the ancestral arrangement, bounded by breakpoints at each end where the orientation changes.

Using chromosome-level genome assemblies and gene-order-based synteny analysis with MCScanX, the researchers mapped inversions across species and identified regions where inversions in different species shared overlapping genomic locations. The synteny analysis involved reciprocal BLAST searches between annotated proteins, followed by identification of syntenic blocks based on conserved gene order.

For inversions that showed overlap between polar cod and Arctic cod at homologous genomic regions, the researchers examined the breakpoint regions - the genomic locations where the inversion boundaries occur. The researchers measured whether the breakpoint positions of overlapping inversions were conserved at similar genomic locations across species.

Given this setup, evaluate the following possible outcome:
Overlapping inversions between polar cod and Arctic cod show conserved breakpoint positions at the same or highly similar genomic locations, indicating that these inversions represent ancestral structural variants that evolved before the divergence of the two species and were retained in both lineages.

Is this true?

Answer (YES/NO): NO